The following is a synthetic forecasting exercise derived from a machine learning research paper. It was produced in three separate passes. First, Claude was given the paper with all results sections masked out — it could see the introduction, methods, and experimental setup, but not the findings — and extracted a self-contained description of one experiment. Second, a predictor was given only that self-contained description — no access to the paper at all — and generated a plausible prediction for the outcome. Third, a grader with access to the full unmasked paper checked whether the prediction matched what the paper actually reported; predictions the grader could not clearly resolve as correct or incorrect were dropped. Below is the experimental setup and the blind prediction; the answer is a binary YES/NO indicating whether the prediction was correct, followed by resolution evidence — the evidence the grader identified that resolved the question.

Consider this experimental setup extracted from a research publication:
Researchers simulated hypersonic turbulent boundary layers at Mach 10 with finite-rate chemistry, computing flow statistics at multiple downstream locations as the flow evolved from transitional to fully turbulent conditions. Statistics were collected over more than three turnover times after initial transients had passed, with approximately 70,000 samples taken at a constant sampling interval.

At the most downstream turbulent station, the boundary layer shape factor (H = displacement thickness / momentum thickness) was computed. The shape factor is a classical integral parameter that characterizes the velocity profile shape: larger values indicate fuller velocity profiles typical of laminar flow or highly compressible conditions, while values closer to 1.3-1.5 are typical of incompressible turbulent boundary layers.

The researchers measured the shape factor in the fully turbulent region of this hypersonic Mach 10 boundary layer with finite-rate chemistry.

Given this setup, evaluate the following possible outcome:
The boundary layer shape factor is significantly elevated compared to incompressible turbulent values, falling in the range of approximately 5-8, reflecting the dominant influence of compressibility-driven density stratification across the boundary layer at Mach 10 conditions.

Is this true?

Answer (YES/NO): NO